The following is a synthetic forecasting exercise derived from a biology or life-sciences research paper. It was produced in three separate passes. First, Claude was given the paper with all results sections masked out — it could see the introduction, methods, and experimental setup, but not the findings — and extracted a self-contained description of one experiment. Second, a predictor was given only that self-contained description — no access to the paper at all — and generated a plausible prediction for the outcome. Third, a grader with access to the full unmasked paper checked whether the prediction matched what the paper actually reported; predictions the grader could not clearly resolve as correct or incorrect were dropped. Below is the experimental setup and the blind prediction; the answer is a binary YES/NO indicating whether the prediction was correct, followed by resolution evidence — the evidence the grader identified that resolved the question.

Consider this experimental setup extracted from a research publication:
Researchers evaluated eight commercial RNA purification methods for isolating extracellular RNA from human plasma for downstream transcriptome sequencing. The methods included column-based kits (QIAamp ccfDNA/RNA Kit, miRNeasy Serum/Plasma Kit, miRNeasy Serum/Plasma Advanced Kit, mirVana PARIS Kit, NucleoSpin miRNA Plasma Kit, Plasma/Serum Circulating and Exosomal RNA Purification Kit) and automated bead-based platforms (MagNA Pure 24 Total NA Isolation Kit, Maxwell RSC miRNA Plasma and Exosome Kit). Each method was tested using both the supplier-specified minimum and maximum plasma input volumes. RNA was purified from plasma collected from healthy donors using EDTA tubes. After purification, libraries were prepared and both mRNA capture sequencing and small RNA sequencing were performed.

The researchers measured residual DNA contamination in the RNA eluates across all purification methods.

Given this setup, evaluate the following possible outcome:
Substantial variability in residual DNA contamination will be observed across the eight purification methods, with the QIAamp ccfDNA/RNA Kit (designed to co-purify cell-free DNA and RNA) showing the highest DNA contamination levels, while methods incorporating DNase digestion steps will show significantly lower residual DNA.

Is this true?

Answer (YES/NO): NO